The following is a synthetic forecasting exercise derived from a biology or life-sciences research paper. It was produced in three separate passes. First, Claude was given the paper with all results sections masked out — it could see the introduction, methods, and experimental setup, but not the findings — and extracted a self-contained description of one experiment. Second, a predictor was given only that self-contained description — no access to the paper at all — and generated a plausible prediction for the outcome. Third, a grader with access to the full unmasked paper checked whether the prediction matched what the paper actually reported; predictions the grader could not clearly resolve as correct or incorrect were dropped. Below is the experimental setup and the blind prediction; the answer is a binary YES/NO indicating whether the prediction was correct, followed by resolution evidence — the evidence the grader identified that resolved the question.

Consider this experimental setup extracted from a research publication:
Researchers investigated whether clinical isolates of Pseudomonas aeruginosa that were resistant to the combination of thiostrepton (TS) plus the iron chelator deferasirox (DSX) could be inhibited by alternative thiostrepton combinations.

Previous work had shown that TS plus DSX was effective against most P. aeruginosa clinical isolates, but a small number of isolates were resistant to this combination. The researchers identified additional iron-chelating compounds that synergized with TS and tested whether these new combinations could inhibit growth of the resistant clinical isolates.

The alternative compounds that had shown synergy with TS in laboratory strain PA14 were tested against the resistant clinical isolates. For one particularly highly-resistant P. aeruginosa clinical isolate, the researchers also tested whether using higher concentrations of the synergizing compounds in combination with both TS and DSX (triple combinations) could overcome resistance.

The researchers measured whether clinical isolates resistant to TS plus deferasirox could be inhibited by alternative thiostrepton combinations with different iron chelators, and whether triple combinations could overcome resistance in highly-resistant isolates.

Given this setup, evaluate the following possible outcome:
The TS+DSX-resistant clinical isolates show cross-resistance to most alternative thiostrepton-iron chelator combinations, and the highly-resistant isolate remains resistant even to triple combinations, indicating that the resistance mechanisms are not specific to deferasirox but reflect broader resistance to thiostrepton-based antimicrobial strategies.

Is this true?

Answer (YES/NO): NO